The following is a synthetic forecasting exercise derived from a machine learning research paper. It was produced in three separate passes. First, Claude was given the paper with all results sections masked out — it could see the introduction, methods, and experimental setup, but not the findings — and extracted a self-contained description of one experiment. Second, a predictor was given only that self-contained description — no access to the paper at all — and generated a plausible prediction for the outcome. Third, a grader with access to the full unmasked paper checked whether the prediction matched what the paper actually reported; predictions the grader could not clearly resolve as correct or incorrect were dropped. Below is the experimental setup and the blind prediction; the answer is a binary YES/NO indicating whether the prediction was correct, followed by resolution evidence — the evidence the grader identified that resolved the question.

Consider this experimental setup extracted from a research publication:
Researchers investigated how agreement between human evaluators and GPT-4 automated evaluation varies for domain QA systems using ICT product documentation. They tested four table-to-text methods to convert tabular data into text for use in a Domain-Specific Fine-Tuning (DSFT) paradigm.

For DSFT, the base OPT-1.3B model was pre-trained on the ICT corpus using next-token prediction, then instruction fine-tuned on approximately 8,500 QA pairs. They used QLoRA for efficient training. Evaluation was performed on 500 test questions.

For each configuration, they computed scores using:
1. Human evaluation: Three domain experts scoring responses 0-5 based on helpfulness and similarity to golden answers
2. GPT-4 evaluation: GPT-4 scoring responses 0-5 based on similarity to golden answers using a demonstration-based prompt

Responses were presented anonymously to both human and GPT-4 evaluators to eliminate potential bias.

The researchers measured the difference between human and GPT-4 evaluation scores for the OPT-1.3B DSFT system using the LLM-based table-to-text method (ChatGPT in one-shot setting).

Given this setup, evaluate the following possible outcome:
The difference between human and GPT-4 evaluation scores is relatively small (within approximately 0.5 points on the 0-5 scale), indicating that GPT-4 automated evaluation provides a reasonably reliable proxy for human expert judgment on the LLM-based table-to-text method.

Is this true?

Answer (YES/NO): YES